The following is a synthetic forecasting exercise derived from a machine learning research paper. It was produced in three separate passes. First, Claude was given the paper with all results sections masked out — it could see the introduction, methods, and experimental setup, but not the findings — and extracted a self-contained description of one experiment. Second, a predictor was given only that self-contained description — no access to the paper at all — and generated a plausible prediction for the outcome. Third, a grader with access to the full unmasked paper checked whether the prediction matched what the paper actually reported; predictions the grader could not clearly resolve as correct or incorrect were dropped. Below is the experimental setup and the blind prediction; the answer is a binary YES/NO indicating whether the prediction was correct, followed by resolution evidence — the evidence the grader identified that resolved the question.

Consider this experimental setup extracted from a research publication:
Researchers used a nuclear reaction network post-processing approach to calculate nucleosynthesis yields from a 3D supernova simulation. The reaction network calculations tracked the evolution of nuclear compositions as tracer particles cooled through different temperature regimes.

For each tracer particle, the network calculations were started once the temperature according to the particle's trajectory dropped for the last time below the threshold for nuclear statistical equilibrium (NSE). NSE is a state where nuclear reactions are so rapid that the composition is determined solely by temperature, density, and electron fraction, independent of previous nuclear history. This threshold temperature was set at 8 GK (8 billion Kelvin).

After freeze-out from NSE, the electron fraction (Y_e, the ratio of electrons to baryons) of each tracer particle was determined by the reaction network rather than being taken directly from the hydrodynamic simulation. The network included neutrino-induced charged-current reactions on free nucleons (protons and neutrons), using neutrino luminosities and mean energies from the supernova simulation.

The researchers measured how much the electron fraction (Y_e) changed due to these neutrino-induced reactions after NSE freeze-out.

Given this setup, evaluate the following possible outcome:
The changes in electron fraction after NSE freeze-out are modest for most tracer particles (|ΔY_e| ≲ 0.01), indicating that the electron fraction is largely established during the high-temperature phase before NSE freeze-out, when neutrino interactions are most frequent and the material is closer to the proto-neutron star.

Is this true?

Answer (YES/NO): YES